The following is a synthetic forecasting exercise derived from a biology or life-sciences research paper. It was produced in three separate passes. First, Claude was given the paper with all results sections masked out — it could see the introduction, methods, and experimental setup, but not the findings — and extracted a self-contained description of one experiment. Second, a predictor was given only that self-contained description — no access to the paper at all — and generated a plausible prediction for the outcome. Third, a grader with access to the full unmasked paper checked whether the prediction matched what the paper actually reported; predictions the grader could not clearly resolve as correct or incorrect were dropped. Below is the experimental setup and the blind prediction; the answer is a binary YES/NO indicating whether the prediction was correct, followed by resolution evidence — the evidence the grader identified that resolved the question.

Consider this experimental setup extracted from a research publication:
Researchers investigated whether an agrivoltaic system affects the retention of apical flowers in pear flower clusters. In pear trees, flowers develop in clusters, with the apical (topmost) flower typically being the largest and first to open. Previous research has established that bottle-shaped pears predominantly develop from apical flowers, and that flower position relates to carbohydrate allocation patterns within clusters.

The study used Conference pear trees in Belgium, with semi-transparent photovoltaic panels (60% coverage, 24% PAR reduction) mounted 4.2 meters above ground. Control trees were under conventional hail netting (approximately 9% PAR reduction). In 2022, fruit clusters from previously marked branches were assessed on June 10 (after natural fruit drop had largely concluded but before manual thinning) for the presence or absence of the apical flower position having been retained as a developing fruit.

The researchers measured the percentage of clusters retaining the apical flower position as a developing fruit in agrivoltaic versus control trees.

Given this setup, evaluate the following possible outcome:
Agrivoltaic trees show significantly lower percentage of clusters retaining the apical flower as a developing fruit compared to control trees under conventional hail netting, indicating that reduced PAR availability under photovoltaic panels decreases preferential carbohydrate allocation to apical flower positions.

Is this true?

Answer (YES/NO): NO